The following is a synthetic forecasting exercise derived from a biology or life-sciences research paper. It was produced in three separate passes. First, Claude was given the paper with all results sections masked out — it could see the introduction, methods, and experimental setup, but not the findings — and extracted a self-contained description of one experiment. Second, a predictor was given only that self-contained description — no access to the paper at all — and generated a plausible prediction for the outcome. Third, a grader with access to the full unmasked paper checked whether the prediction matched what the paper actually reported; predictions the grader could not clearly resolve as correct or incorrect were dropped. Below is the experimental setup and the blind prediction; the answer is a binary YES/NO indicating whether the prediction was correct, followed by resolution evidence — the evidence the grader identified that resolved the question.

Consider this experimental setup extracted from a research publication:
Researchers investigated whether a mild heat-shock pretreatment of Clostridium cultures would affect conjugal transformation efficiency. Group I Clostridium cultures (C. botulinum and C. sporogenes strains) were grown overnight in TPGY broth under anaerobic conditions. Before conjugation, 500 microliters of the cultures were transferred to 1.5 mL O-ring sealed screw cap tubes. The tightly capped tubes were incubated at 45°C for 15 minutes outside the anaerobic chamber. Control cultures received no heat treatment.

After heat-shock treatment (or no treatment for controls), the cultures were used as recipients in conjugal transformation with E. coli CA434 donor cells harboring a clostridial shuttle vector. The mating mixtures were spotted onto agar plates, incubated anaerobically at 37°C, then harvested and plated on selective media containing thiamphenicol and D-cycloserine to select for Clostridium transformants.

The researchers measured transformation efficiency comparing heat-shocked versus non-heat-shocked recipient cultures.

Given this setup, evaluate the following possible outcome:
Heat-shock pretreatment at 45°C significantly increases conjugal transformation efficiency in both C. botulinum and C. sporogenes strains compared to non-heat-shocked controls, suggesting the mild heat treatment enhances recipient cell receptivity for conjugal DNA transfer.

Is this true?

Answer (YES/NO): NO